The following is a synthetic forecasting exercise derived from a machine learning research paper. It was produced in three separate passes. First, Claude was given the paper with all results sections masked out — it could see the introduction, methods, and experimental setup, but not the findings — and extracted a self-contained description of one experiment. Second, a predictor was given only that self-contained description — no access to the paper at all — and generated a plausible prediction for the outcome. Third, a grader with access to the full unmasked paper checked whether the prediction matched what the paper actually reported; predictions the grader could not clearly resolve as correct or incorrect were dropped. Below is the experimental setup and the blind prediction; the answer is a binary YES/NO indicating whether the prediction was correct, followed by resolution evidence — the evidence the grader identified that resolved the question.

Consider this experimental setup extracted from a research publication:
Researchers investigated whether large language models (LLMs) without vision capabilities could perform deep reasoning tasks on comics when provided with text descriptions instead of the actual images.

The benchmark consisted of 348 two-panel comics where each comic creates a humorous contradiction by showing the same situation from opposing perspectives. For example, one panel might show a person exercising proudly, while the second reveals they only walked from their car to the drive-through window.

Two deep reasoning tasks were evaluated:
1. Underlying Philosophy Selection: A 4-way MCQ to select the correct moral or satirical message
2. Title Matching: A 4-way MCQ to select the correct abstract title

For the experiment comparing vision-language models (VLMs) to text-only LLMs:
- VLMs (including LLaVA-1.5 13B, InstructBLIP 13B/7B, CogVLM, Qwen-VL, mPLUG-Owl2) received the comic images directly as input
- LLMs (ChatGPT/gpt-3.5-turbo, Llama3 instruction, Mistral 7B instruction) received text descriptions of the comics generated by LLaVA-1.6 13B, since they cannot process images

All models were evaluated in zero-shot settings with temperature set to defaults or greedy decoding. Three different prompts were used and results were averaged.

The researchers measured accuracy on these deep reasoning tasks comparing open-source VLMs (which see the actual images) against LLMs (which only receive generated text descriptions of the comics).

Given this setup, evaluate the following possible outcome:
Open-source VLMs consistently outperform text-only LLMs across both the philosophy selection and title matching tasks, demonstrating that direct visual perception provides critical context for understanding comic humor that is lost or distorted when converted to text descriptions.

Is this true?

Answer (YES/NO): NO